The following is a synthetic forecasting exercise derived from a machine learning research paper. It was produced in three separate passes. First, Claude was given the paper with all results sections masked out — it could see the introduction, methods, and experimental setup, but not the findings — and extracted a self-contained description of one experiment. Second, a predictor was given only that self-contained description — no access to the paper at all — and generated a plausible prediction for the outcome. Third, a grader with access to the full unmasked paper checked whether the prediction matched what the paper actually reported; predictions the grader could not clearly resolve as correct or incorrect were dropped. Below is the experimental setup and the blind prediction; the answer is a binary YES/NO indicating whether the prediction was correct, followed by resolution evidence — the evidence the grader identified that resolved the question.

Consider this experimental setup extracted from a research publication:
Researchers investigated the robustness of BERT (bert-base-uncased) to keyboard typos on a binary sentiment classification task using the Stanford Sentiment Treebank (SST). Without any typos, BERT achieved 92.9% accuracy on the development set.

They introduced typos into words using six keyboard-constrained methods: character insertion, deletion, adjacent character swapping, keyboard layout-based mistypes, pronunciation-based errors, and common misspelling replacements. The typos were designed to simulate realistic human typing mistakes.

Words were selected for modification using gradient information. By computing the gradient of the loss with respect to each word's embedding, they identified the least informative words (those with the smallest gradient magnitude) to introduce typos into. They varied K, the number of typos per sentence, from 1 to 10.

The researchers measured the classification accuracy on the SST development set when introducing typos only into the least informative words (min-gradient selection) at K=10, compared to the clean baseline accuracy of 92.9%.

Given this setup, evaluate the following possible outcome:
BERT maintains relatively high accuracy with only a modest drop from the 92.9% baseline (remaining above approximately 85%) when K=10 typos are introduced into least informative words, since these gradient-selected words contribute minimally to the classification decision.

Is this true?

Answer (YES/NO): NO